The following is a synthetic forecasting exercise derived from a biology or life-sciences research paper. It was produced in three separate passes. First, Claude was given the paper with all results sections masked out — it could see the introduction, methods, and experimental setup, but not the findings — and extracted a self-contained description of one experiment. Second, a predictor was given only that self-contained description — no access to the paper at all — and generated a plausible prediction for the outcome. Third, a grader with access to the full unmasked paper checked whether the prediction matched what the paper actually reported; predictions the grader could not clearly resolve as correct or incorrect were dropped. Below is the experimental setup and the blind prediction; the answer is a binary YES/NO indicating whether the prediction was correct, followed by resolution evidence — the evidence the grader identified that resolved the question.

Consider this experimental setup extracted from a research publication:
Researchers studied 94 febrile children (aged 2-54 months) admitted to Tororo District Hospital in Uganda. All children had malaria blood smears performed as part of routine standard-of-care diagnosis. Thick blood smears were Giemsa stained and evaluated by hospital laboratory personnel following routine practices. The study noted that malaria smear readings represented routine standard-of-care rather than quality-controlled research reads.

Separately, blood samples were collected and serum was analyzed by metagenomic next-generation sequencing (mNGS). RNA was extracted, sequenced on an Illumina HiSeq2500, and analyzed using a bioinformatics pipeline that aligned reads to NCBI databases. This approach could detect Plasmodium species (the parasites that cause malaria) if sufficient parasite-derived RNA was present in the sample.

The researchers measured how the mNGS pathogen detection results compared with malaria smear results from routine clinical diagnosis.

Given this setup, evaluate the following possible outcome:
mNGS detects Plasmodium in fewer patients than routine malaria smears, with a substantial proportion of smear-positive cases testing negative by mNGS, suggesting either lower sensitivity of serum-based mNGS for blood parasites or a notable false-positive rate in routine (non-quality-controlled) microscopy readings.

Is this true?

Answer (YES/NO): NO